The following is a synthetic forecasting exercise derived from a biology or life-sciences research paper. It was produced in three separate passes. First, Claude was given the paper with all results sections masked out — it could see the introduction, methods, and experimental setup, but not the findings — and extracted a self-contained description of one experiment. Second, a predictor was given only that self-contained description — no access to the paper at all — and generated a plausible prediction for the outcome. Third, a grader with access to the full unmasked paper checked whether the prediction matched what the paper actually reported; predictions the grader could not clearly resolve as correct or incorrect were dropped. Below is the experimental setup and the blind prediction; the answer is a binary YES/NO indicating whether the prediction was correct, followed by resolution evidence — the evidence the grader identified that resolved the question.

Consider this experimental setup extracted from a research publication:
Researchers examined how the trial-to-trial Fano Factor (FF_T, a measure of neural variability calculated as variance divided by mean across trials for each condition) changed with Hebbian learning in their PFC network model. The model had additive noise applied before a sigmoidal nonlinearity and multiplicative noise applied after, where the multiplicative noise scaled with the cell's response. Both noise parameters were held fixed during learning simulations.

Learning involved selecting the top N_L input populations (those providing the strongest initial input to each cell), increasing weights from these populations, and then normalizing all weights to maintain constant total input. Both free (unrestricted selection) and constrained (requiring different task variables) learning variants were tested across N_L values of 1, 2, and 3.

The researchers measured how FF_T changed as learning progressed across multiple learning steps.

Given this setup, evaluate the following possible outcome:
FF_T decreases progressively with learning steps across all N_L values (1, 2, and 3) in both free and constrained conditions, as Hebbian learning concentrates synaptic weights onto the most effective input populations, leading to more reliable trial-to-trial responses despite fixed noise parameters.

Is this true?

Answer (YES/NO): YES